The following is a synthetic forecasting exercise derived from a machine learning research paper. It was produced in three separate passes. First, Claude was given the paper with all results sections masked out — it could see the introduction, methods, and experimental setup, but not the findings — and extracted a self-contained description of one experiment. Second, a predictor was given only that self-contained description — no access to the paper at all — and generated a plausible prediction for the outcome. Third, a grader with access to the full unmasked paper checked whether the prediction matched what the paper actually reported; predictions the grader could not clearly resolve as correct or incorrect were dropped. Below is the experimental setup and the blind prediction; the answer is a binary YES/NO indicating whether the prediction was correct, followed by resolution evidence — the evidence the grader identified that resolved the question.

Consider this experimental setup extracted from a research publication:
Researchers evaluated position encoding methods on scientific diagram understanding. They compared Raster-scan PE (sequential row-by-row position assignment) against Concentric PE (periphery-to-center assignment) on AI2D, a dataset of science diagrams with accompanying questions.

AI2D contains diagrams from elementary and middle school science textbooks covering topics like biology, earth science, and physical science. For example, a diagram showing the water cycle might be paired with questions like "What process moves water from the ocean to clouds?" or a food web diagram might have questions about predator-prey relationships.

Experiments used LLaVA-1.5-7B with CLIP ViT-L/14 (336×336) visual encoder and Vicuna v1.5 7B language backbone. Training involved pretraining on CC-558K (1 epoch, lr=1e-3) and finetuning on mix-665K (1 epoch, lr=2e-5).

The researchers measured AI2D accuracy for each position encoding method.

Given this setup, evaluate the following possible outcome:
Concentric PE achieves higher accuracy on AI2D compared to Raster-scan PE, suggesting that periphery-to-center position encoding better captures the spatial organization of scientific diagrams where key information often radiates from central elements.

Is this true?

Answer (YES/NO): NO